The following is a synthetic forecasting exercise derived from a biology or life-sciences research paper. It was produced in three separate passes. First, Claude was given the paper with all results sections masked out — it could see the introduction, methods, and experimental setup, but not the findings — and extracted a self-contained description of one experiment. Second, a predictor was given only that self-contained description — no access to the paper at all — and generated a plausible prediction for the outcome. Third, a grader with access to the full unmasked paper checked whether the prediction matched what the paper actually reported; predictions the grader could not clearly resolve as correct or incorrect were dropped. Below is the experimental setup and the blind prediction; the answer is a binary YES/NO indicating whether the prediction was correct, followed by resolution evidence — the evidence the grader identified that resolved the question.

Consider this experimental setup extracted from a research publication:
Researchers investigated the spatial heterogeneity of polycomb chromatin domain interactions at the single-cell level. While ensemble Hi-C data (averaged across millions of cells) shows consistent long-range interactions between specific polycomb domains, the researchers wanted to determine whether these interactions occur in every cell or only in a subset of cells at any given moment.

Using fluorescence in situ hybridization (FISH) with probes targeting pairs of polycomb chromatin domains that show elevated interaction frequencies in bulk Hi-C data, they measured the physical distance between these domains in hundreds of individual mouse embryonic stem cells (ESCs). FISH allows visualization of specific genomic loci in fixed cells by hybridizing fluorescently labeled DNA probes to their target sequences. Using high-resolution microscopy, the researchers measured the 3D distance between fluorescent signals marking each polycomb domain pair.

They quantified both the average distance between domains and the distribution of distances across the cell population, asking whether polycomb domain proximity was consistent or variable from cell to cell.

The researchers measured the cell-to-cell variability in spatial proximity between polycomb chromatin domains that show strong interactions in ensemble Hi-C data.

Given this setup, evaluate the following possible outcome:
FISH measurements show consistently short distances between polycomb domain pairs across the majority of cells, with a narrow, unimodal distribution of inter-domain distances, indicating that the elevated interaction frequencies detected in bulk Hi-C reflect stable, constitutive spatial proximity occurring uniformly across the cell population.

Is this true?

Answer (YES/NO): NO